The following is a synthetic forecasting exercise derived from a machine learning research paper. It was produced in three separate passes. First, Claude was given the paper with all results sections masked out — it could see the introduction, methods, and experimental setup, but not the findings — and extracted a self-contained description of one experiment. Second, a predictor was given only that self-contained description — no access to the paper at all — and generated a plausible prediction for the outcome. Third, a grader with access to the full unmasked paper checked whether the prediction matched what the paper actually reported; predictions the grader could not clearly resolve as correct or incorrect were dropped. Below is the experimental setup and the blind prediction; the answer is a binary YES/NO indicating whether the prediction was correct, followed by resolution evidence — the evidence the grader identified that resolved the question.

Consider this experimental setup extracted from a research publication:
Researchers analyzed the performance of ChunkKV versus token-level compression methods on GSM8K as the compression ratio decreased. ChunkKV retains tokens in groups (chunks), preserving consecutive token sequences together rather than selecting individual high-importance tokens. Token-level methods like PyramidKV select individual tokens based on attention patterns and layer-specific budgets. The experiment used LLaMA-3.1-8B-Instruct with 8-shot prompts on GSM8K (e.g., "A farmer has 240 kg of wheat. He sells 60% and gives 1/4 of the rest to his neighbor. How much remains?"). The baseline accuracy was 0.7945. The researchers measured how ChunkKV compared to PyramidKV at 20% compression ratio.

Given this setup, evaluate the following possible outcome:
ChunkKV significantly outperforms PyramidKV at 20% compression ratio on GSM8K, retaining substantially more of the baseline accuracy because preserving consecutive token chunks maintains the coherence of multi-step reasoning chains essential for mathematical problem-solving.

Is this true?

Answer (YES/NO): YES